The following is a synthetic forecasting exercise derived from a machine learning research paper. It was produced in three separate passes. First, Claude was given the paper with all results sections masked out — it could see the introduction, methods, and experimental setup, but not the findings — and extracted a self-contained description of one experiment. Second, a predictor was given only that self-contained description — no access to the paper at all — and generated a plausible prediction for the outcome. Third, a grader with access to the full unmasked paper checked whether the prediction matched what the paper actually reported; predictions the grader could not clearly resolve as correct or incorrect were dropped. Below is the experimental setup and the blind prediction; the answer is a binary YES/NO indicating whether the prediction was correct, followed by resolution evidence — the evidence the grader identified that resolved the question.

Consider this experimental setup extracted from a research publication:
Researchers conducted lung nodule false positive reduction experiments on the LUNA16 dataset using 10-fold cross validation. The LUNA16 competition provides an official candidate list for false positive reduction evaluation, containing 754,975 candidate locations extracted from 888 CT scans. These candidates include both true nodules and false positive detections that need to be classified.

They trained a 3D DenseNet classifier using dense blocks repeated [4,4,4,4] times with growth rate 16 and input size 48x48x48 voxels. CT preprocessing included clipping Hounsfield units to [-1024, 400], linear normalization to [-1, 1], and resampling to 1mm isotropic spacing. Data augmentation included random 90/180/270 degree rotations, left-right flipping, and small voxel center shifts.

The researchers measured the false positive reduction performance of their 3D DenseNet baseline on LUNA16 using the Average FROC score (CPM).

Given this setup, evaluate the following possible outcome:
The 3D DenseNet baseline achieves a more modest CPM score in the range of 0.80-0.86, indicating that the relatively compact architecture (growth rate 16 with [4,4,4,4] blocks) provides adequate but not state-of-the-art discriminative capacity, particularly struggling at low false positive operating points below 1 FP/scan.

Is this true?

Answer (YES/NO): NO